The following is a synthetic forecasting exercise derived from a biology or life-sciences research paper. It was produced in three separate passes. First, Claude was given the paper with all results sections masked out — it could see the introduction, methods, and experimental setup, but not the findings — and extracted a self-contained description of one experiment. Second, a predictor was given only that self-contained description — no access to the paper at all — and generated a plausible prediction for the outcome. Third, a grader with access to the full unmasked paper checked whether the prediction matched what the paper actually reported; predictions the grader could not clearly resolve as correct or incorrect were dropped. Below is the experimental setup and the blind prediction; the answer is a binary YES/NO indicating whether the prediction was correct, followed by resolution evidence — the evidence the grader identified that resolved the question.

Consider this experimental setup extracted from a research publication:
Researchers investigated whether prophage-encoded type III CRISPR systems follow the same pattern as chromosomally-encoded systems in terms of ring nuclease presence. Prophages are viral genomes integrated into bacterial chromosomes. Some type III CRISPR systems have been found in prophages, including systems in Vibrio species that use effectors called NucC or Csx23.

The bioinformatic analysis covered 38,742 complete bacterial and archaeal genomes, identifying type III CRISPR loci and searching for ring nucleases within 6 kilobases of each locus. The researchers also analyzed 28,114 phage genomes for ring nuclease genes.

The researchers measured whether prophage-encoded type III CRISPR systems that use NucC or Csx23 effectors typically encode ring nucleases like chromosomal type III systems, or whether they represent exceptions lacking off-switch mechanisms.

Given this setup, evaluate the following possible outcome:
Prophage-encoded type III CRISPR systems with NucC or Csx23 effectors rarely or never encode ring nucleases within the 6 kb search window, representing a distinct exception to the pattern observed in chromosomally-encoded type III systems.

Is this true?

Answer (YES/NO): YES